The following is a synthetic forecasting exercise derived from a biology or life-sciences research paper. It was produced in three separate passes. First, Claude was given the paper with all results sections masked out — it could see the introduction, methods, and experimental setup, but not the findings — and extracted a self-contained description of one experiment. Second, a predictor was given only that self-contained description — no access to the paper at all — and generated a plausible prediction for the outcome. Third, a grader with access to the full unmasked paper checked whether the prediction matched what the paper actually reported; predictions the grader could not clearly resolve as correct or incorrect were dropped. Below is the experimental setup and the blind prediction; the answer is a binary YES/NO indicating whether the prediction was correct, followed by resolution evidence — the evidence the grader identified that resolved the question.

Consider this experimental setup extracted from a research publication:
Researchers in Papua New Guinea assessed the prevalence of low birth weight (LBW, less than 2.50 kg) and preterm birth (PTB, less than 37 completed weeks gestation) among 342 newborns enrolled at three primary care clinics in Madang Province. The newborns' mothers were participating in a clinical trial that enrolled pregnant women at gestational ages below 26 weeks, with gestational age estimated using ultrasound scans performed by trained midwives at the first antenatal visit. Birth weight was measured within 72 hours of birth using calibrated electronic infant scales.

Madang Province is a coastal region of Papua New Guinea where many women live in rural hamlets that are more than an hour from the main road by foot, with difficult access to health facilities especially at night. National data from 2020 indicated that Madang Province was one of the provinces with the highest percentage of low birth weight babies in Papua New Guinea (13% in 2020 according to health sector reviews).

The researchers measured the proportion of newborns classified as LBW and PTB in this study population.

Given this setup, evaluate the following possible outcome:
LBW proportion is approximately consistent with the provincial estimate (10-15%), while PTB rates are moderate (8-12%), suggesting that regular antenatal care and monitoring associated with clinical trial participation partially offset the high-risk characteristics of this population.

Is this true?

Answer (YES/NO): NO